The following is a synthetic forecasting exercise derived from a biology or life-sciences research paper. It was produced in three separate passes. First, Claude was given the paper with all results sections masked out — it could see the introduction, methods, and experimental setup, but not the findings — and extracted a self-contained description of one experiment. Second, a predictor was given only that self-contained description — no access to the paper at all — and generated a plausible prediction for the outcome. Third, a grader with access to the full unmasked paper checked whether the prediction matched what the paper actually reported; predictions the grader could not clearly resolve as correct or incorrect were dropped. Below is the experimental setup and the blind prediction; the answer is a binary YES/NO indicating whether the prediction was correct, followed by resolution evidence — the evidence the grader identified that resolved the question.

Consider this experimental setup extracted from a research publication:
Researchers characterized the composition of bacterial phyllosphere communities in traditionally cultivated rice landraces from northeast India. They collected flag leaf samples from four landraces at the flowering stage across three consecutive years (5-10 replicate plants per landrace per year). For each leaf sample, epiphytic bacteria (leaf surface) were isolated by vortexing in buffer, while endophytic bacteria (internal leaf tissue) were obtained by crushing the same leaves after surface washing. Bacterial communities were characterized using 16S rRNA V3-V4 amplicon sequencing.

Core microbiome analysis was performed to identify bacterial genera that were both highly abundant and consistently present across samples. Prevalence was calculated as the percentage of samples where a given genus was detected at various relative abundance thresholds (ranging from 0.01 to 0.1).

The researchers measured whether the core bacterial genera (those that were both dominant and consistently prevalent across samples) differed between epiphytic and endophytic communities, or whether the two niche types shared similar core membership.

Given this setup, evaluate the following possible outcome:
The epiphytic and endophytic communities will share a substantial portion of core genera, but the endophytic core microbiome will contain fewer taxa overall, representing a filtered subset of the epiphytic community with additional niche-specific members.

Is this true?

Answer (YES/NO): NO